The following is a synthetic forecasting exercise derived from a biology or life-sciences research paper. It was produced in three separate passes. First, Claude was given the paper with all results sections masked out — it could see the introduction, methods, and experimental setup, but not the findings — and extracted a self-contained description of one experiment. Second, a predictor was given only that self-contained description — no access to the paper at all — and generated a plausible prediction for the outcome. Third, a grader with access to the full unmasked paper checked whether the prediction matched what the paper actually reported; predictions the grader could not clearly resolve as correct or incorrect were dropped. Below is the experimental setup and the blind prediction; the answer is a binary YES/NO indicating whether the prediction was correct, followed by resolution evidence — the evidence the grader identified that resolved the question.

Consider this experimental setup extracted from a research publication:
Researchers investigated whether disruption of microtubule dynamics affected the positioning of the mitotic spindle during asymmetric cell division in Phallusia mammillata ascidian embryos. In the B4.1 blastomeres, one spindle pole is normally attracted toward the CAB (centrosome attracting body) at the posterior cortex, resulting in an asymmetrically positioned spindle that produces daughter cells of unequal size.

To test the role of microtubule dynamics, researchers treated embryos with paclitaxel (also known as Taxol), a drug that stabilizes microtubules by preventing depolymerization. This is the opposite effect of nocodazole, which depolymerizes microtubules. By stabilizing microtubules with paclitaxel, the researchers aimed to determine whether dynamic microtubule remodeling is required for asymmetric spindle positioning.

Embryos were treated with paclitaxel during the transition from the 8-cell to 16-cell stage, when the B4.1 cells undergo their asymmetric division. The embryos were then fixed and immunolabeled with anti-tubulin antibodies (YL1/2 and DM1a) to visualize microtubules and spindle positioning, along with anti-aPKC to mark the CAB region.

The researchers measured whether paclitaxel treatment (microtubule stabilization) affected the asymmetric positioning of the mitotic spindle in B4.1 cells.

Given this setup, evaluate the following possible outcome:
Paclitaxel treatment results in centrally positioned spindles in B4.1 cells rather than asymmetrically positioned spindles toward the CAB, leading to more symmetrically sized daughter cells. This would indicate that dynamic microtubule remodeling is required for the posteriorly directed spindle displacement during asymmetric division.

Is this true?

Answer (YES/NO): YES